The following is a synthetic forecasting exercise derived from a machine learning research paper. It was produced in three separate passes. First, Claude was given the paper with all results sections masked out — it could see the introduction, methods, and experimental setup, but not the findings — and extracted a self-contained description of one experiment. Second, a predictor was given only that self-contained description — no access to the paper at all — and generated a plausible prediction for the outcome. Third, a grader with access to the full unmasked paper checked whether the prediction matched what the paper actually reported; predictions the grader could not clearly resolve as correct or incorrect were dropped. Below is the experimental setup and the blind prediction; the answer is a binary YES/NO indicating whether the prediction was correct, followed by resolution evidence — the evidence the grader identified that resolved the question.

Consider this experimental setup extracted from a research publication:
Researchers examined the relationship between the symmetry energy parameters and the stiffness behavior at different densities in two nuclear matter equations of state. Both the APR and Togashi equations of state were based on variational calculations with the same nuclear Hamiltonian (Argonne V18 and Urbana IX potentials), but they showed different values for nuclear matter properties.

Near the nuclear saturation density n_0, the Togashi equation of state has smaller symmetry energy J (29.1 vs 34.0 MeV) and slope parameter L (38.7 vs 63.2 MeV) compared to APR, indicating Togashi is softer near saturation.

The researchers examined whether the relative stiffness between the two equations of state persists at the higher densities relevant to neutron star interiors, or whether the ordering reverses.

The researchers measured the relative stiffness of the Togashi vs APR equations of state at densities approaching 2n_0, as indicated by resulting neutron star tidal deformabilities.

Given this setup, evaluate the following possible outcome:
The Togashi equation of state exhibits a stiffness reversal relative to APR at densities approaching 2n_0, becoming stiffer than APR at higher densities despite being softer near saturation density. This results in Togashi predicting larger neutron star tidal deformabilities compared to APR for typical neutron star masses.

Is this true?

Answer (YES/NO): YES